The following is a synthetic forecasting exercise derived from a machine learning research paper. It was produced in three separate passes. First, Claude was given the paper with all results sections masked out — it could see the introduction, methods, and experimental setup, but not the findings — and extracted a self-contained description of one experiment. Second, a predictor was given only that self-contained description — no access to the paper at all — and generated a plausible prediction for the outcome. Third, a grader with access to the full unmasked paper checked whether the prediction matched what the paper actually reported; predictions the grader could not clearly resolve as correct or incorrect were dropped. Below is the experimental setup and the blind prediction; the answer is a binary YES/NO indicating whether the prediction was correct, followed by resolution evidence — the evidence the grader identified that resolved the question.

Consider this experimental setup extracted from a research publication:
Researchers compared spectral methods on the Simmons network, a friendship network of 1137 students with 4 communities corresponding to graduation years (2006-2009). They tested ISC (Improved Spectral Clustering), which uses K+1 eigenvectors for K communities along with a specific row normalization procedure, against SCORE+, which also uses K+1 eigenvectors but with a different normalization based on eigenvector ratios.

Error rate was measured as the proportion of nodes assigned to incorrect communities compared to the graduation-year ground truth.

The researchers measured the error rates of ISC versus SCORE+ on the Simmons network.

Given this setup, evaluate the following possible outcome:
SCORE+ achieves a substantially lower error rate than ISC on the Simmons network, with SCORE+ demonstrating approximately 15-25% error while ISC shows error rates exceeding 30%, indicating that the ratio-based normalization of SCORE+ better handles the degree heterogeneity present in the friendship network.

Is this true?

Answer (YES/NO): NO